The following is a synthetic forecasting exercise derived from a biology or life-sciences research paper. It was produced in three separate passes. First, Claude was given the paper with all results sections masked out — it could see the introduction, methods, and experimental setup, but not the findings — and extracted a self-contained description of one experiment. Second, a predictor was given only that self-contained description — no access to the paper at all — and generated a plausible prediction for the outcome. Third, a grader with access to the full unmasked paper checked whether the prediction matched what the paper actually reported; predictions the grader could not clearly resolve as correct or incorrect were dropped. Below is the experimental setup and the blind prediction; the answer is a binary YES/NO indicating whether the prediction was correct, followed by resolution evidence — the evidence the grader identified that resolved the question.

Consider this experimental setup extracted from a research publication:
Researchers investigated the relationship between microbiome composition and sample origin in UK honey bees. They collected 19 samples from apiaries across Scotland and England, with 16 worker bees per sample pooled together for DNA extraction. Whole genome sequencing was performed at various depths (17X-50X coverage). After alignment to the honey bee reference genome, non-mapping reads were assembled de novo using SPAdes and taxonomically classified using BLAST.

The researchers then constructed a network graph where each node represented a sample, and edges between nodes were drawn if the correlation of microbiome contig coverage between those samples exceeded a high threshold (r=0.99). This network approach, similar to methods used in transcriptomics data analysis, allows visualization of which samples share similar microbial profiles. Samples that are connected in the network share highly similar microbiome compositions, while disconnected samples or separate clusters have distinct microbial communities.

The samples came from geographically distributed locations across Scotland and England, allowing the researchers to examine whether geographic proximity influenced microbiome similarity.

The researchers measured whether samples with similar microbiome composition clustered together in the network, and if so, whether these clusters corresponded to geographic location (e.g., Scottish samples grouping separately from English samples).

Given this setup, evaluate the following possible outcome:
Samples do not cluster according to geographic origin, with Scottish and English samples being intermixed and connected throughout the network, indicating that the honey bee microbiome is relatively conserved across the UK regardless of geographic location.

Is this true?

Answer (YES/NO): NO